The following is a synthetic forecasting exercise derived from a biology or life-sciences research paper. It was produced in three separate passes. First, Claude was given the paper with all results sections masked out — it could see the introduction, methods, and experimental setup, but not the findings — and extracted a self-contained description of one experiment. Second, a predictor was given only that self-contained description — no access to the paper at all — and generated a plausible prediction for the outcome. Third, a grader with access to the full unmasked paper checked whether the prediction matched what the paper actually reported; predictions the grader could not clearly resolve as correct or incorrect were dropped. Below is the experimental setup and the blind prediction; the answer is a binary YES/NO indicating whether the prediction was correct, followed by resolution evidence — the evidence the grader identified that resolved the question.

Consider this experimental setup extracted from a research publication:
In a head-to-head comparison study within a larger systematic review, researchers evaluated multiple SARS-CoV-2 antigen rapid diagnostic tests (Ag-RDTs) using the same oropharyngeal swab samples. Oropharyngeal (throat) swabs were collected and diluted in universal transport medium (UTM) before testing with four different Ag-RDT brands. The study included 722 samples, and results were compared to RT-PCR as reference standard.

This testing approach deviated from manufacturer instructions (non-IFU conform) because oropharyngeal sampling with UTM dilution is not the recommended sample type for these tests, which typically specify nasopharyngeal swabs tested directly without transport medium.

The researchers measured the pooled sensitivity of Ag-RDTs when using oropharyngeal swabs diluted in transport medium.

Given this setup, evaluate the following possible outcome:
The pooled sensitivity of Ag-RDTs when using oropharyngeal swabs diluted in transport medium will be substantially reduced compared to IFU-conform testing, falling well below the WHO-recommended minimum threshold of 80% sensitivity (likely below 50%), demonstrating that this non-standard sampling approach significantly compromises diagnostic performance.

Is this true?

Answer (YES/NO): YES